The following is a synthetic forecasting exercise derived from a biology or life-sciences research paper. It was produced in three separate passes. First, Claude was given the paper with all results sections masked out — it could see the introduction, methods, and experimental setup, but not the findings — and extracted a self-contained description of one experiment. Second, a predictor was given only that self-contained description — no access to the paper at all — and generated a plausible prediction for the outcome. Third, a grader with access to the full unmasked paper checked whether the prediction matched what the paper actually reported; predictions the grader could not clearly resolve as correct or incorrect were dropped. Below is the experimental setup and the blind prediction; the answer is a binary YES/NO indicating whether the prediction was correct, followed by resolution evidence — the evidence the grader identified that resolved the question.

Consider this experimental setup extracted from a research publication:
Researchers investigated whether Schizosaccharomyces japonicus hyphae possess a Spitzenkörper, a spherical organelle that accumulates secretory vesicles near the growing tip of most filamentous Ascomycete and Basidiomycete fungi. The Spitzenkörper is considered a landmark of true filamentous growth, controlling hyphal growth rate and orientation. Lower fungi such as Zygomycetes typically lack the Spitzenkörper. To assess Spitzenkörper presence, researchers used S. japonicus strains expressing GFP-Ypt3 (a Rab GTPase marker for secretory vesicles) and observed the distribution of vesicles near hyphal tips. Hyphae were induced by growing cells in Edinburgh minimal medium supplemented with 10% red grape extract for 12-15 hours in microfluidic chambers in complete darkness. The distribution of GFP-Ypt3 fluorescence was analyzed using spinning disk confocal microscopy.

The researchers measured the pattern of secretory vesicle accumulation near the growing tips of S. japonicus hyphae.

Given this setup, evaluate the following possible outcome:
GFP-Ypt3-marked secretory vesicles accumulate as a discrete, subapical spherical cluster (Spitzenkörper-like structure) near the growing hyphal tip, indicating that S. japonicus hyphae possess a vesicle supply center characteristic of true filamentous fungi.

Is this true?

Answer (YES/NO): NO